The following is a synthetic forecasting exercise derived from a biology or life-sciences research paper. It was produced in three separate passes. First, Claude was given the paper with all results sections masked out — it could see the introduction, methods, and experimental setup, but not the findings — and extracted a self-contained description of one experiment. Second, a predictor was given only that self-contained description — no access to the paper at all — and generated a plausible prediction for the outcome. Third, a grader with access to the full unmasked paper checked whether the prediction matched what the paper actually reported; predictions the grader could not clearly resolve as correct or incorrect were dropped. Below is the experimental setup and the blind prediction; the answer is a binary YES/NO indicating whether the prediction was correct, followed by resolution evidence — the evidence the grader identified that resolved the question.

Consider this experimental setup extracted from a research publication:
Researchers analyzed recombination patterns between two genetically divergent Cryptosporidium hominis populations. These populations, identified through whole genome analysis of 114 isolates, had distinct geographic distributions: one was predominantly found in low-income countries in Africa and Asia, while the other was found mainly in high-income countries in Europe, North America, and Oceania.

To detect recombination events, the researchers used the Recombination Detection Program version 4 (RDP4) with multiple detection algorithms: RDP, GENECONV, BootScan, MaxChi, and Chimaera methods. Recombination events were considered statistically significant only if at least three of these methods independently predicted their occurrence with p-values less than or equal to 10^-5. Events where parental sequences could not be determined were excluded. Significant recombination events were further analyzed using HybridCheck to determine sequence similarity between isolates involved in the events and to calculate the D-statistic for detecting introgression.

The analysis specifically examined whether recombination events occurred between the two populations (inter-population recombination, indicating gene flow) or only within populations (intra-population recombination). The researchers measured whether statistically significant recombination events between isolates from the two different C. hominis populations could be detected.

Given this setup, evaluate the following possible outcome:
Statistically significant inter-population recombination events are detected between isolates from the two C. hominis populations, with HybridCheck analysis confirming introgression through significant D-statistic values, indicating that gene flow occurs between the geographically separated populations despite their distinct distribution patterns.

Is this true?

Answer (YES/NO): YES